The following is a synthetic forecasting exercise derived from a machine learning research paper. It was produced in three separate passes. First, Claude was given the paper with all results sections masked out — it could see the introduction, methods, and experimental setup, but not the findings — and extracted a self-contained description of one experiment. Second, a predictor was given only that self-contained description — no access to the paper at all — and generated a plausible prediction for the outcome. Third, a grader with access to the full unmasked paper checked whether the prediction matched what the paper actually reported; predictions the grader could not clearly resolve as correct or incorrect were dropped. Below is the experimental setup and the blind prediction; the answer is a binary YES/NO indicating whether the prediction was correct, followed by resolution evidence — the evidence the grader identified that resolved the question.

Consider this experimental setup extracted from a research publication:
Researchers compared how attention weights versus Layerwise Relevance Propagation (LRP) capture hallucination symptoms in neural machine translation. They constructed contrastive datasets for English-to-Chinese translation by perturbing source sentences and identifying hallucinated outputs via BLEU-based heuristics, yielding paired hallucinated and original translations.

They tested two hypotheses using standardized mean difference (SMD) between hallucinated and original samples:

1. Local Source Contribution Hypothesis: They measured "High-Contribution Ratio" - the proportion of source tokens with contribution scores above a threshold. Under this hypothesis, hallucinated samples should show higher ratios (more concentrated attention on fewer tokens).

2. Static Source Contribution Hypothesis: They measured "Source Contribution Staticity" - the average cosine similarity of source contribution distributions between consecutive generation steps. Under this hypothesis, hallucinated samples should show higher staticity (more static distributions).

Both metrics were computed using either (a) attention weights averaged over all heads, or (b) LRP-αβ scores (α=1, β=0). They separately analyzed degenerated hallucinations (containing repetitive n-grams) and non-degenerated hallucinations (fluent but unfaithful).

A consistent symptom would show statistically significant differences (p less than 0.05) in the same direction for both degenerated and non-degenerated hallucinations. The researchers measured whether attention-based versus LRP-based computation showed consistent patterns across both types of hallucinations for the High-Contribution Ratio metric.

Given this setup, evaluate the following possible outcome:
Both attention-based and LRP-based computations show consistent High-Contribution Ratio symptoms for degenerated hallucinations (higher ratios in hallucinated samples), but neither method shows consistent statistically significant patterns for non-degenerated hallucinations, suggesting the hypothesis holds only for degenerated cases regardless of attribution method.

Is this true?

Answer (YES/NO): NO